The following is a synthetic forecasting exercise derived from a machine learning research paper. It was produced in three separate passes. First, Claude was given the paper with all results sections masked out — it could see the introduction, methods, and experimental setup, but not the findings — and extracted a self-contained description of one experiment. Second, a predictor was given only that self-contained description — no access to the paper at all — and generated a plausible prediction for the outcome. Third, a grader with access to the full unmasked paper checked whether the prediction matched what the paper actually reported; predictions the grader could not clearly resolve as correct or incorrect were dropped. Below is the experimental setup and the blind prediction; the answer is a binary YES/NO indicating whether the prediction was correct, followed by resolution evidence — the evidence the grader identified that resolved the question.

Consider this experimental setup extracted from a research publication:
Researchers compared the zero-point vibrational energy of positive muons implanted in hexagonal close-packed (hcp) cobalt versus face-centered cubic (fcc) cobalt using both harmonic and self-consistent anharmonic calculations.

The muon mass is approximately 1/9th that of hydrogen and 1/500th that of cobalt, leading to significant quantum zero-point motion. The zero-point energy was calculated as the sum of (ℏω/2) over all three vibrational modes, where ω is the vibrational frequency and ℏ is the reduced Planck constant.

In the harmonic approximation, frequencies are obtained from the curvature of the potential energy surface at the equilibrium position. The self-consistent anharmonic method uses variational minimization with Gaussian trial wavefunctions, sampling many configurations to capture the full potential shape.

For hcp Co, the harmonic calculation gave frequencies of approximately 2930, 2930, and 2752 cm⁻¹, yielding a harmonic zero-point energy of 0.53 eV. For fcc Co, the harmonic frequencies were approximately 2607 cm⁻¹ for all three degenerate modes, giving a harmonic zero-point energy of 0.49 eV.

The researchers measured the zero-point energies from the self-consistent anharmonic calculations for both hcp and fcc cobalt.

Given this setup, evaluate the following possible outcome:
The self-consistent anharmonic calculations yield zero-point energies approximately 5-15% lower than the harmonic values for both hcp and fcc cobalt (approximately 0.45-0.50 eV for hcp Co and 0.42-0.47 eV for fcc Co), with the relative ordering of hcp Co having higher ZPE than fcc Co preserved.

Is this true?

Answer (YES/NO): NO